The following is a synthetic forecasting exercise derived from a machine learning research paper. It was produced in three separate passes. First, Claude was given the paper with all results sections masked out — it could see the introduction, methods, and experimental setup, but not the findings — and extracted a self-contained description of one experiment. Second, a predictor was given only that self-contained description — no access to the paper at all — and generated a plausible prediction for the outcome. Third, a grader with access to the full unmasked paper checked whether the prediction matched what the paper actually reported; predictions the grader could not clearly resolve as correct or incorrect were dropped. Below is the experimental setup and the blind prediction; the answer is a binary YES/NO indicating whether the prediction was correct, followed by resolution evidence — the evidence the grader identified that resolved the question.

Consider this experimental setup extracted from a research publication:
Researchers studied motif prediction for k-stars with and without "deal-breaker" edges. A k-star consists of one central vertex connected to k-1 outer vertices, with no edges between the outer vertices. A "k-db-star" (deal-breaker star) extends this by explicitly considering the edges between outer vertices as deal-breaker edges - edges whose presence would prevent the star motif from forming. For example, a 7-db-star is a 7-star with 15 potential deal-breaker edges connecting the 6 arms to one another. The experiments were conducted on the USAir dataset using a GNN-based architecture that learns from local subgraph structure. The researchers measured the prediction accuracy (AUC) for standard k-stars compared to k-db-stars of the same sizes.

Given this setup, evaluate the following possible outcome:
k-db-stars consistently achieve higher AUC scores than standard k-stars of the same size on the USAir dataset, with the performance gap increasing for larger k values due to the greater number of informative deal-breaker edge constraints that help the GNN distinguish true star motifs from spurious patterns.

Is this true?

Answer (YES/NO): NO